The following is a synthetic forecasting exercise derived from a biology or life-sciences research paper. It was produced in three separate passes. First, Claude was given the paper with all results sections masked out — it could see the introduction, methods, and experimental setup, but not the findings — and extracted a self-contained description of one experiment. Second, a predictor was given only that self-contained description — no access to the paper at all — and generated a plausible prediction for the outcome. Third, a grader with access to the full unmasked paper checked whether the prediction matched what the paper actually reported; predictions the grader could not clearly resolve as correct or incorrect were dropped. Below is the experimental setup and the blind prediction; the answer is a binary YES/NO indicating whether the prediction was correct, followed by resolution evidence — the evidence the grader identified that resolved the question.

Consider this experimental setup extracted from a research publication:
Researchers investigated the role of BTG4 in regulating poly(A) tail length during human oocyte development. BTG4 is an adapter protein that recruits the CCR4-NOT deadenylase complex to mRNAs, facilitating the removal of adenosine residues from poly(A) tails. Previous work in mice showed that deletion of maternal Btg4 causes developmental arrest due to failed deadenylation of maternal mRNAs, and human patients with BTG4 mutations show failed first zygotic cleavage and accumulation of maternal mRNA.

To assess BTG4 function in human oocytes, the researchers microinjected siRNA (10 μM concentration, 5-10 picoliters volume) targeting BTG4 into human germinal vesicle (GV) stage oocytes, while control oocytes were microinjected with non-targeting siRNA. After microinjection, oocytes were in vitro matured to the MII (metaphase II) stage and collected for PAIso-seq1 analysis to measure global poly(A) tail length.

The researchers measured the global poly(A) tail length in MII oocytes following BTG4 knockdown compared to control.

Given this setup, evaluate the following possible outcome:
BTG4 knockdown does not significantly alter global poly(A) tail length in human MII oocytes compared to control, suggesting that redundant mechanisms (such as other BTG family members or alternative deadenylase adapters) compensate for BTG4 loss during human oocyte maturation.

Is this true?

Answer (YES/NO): NO